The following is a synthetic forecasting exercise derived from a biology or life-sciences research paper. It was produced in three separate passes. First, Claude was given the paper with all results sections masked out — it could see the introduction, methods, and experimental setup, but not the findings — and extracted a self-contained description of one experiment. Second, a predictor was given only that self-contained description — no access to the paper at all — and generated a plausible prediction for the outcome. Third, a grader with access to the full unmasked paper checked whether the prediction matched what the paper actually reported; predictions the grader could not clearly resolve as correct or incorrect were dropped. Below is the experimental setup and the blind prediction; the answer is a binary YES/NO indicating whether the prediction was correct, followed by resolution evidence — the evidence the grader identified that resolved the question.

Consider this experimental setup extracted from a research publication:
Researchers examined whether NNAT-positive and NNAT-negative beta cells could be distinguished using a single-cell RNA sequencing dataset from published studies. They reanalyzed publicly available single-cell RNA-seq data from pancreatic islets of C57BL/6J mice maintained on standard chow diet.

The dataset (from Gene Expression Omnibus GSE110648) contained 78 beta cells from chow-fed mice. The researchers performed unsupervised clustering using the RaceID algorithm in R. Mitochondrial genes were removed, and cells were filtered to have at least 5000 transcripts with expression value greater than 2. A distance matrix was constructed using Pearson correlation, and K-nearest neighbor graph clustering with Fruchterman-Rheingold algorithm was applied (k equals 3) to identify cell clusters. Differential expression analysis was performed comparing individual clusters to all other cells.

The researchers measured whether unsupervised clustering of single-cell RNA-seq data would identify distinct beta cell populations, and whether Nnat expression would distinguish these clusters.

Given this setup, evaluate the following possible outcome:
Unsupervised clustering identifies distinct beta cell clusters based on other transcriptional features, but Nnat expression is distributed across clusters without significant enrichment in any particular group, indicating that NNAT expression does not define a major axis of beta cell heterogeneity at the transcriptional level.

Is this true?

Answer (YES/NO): NO